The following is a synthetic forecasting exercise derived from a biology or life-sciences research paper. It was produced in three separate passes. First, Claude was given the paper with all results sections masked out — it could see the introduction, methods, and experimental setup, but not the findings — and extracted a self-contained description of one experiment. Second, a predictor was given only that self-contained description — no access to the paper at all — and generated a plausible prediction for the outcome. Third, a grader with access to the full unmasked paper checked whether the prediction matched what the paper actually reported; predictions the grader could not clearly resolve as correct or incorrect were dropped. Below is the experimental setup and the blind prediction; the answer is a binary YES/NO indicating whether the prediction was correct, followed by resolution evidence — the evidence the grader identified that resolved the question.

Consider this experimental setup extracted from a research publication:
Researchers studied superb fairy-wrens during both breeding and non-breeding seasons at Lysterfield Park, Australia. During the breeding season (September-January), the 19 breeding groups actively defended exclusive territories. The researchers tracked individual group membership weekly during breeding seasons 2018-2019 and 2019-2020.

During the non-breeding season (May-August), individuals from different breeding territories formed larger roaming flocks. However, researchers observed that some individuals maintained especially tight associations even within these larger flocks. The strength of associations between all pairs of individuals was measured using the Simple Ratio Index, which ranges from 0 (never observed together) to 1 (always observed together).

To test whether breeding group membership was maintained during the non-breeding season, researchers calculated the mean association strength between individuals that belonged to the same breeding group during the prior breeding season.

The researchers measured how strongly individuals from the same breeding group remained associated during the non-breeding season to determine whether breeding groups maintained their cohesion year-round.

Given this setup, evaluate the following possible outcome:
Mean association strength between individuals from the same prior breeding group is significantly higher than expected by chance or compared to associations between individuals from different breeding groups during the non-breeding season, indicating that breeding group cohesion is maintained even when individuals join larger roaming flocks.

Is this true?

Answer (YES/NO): YES